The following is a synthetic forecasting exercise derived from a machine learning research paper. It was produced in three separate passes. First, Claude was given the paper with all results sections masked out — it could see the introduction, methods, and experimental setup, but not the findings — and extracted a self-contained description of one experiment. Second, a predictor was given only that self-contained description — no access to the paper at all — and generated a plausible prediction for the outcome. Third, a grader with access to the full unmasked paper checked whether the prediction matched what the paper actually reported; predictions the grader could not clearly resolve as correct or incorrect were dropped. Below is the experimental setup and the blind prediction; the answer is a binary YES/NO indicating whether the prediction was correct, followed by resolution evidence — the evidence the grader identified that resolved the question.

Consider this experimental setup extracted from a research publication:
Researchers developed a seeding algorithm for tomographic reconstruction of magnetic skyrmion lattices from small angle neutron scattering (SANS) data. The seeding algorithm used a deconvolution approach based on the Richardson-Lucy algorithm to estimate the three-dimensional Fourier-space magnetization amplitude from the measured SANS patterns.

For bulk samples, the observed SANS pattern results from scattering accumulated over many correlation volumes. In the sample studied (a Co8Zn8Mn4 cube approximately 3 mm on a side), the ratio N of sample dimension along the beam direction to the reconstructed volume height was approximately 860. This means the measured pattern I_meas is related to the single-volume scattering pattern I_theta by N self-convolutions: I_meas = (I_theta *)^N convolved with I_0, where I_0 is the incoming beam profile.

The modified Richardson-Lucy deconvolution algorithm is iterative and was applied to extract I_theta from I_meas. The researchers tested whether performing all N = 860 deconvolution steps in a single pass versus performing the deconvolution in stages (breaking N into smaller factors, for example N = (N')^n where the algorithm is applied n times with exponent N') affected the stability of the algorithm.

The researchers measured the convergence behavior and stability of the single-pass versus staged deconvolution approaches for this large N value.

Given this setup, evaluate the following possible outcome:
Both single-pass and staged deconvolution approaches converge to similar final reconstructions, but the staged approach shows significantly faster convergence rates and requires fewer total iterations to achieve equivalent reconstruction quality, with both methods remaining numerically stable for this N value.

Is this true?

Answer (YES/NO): NO